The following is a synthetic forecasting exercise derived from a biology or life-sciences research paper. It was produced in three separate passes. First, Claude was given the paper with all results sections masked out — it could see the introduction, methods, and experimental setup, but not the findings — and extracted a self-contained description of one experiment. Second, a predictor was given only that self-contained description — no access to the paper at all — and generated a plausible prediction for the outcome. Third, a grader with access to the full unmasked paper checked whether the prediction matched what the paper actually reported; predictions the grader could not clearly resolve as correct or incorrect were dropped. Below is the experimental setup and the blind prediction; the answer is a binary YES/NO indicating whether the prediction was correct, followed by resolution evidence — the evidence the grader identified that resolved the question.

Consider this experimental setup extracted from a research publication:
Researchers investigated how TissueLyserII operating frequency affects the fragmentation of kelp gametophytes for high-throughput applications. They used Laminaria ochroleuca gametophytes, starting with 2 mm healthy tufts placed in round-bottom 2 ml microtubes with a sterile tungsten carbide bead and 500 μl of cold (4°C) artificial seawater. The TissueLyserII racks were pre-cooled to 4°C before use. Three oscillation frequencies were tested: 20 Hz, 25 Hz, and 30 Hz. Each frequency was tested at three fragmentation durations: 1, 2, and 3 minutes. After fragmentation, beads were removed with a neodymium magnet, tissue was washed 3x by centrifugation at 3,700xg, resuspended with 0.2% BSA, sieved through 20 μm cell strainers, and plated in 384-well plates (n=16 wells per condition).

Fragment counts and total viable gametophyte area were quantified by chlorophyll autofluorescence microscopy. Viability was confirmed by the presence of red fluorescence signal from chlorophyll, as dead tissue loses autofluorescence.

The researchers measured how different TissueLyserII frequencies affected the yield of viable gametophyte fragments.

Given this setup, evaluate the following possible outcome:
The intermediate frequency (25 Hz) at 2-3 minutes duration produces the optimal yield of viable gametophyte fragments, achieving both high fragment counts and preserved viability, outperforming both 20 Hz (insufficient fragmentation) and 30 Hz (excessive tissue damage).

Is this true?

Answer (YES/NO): NO